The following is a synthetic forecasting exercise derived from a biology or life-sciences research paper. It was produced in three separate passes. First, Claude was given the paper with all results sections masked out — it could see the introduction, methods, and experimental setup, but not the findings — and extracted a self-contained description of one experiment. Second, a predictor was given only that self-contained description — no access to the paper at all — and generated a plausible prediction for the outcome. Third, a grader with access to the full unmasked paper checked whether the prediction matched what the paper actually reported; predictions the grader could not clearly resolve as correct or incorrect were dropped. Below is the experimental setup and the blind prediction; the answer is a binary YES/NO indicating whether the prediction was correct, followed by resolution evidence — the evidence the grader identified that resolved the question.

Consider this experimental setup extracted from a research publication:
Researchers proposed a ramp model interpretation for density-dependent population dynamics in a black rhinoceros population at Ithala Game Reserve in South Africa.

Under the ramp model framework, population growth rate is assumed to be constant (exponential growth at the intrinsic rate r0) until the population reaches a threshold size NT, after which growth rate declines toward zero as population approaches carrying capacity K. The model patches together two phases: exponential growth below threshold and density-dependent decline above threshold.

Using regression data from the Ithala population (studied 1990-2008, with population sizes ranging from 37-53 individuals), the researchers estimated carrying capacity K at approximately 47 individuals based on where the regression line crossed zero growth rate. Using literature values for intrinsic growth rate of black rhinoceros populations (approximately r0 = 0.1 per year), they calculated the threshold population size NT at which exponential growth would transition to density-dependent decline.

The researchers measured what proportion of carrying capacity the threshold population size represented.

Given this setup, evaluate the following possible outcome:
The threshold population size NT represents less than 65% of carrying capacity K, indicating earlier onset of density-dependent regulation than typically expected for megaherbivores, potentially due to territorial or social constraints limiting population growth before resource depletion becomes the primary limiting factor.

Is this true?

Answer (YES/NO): NO